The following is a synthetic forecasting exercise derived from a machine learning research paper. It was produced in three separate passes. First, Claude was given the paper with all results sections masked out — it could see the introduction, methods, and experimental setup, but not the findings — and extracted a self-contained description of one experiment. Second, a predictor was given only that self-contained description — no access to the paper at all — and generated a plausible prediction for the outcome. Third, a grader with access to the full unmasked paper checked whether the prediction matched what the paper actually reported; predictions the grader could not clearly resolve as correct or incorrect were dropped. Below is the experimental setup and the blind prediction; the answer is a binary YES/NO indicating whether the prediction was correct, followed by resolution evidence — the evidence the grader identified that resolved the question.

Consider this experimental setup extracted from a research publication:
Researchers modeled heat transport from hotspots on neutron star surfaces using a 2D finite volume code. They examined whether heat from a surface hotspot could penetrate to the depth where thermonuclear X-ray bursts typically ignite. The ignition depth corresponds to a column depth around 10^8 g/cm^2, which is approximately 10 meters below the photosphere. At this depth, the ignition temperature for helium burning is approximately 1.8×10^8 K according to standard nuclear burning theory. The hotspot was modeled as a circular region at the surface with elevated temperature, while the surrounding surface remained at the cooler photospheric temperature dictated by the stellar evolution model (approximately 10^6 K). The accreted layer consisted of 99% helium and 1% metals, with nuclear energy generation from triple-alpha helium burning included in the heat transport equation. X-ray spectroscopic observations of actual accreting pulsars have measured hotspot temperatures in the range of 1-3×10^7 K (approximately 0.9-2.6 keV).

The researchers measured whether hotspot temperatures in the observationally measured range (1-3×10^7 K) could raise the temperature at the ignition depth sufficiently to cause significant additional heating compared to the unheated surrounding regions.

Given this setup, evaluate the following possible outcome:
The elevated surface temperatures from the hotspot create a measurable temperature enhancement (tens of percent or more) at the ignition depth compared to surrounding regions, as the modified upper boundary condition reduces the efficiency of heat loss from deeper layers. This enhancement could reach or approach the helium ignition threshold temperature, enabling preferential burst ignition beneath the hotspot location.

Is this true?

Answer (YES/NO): NO